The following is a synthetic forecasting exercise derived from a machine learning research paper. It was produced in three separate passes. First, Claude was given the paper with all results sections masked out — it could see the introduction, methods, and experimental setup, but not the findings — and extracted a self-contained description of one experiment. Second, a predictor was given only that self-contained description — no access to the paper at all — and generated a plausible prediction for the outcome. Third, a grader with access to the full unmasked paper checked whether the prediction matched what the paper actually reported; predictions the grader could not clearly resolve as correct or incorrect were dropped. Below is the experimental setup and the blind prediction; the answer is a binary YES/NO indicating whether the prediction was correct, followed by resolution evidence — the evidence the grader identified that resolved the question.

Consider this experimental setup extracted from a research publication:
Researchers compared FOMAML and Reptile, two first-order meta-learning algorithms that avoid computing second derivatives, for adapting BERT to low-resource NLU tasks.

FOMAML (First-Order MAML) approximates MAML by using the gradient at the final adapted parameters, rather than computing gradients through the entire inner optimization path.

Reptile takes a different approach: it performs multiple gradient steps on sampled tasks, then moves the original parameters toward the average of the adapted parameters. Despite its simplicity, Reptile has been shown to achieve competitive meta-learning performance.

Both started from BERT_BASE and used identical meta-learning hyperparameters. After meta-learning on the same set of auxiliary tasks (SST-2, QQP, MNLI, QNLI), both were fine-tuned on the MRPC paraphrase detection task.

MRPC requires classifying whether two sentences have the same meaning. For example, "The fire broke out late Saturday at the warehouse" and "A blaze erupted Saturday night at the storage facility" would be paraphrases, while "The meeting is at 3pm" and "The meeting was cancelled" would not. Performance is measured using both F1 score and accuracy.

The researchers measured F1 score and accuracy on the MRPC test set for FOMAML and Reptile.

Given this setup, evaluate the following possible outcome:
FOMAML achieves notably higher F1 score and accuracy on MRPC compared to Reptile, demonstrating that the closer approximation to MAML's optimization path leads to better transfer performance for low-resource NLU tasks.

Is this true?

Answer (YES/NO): NO